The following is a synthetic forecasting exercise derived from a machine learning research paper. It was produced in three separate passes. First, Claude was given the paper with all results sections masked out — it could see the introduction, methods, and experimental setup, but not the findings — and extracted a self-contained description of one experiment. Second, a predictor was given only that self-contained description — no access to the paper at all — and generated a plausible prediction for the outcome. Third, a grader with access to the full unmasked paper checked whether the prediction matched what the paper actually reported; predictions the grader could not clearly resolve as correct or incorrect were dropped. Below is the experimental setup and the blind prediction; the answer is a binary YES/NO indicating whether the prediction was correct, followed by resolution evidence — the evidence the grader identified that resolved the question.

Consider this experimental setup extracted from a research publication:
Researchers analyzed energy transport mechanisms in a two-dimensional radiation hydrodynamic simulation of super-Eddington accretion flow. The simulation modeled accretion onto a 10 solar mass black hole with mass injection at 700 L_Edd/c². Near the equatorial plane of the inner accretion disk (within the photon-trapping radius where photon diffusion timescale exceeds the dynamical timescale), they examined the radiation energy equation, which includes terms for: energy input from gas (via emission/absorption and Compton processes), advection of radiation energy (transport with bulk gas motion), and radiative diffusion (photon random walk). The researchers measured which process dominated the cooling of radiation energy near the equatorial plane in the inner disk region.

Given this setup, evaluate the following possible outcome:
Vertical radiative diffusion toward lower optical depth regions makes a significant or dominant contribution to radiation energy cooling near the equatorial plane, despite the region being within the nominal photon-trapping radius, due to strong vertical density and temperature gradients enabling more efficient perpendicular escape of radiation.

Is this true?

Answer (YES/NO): NO